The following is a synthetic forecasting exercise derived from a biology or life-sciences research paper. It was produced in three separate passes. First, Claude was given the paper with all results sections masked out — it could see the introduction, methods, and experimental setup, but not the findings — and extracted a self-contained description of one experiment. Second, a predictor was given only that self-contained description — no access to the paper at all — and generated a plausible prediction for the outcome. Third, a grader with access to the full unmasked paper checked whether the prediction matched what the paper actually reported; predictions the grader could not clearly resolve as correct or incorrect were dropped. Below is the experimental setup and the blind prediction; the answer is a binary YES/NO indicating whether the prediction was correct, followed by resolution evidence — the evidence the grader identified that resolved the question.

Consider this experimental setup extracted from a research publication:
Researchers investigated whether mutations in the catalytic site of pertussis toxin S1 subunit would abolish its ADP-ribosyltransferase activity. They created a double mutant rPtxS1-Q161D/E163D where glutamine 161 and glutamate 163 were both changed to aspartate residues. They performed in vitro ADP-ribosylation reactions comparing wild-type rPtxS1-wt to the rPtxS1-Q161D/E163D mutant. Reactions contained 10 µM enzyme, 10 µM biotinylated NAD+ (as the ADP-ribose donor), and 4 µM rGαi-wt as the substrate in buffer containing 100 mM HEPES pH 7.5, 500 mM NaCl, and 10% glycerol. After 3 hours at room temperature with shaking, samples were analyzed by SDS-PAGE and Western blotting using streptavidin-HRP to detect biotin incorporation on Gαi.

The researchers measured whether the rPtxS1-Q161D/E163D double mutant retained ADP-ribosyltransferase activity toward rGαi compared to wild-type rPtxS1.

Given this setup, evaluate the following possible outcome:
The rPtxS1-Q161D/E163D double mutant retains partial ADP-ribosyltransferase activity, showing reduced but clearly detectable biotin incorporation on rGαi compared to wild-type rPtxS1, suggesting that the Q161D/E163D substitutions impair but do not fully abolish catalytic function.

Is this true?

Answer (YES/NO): NO